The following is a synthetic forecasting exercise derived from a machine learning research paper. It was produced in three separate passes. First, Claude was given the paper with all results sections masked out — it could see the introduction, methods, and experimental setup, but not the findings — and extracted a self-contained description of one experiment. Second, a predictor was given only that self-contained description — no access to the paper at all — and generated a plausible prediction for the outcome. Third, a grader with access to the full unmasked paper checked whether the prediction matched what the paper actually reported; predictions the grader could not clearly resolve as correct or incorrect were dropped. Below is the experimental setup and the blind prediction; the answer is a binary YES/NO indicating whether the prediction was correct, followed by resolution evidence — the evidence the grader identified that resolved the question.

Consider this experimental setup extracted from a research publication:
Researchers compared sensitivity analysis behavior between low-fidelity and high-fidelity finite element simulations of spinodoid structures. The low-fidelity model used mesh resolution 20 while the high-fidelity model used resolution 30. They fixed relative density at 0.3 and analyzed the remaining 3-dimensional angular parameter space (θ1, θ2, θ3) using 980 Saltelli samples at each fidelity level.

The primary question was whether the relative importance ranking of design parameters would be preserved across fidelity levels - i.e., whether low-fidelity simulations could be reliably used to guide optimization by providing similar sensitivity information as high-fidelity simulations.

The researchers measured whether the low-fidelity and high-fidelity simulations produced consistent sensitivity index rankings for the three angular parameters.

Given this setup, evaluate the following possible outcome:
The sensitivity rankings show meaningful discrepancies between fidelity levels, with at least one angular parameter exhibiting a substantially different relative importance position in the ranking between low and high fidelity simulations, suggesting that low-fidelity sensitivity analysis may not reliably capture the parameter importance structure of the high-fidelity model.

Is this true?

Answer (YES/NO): NO